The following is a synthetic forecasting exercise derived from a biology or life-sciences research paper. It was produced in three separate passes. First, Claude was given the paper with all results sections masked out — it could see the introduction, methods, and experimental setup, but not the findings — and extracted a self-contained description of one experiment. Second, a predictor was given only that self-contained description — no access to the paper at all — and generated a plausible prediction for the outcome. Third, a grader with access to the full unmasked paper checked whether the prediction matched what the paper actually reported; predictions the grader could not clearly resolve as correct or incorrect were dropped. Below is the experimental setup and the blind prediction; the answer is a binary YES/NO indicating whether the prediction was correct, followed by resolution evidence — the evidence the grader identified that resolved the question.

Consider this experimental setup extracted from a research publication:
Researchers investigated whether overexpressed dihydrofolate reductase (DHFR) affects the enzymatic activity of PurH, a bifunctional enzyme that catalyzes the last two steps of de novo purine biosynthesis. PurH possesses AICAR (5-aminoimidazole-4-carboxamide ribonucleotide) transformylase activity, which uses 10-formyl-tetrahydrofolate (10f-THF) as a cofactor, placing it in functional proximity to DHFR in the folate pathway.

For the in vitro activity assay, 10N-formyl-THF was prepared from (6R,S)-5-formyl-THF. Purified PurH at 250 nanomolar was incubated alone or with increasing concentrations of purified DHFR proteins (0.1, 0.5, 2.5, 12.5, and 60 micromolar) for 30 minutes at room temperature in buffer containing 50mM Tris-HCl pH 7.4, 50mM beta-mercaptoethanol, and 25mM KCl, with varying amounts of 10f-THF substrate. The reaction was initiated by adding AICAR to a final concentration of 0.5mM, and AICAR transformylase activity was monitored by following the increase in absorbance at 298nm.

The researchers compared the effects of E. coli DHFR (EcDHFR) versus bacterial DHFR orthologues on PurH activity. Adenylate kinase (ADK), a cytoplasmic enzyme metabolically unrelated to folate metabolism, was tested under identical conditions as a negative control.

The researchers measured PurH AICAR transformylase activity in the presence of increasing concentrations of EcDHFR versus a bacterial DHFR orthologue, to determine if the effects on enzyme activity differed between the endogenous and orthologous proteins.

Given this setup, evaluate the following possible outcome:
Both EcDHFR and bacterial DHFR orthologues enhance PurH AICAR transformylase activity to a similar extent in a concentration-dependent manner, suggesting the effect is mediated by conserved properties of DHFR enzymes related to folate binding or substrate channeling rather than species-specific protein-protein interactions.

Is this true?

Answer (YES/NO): NO